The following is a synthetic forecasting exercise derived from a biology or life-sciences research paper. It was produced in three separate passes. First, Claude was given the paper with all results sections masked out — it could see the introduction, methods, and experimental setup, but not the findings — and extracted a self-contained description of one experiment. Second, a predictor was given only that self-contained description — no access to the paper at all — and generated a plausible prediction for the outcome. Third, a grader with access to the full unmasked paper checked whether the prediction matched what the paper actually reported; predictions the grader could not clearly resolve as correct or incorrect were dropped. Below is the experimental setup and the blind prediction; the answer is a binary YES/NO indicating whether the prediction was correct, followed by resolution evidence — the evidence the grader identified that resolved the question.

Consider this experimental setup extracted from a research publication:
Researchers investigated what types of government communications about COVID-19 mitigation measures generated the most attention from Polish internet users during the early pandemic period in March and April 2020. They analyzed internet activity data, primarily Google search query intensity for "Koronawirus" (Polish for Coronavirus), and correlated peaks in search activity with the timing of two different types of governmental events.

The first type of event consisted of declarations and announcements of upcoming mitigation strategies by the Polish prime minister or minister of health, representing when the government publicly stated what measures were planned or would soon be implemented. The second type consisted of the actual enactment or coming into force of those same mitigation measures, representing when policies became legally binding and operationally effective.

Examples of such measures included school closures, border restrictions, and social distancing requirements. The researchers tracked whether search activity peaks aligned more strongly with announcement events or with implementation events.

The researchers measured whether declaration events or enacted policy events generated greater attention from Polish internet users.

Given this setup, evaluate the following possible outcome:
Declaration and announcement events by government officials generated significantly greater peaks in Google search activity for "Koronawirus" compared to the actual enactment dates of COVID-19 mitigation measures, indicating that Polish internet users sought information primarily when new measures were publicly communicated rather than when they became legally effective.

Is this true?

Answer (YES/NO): YES